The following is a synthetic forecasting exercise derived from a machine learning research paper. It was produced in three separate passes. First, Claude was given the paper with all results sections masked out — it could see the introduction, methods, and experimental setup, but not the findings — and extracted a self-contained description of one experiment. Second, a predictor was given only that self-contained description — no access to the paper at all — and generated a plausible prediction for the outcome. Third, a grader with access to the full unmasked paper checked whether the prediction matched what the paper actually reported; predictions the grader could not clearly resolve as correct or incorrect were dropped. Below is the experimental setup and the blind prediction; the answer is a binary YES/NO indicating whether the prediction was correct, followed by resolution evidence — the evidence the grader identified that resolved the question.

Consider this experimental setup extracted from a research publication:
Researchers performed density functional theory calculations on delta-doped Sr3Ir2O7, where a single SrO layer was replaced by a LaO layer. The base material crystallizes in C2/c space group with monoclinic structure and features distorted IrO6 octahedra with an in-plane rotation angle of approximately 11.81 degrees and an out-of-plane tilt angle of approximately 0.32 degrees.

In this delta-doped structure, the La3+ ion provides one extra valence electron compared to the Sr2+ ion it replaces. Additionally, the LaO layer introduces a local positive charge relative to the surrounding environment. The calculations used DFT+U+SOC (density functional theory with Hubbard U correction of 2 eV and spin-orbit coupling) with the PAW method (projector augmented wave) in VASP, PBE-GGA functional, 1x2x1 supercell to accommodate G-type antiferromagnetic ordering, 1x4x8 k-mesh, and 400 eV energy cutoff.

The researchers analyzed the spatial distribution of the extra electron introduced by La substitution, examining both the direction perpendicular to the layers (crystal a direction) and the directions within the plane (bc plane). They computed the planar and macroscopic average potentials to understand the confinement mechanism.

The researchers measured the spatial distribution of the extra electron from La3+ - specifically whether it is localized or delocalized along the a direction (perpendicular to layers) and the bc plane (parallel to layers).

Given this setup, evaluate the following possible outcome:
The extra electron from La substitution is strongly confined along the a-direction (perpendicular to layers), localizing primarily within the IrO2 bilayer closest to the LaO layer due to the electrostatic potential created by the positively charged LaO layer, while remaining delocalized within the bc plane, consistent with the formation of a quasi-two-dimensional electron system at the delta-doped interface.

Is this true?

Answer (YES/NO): YES